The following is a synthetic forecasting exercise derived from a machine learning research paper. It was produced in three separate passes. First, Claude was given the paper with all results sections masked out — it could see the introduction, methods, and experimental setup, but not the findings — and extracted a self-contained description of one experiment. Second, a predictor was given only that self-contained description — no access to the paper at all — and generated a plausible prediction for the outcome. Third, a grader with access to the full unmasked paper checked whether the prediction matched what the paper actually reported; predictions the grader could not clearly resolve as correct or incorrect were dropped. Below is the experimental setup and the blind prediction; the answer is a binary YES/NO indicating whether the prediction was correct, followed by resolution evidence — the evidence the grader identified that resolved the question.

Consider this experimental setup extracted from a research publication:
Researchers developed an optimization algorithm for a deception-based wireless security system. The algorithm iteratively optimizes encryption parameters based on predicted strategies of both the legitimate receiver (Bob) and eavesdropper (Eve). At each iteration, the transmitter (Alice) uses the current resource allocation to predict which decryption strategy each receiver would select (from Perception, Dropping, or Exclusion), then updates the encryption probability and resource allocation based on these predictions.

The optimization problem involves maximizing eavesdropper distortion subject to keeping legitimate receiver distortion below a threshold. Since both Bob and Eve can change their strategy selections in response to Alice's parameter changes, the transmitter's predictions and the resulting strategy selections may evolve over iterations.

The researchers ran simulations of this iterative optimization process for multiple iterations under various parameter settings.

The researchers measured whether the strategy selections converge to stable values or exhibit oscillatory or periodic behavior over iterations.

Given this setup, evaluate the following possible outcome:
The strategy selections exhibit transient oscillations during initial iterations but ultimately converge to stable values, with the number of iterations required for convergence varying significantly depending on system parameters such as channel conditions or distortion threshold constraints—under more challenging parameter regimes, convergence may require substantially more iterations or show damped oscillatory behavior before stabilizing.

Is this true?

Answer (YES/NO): NO